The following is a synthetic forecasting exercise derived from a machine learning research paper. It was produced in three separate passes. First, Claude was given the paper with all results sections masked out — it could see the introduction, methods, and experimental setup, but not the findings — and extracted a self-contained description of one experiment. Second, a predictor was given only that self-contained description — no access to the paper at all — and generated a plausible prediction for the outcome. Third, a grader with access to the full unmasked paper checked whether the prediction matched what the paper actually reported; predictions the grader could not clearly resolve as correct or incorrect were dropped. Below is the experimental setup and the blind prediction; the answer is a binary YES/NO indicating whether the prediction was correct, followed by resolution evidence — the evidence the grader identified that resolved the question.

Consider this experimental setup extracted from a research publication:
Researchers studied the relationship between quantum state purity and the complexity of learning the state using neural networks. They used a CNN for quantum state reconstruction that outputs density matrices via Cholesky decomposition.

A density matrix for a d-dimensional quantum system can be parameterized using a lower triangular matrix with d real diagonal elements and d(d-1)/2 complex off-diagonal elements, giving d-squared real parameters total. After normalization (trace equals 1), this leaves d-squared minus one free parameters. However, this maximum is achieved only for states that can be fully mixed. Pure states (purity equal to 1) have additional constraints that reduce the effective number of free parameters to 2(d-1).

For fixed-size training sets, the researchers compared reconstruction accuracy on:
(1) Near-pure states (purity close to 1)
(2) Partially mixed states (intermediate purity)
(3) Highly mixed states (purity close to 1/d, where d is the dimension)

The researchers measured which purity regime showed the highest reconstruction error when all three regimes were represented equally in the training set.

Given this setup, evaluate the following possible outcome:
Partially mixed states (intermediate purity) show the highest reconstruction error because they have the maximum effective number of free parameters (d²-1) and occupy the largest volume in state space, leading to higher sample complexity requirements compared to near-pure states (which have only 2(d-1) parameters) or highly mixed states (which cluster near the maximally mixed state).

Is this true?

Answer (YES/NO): NO